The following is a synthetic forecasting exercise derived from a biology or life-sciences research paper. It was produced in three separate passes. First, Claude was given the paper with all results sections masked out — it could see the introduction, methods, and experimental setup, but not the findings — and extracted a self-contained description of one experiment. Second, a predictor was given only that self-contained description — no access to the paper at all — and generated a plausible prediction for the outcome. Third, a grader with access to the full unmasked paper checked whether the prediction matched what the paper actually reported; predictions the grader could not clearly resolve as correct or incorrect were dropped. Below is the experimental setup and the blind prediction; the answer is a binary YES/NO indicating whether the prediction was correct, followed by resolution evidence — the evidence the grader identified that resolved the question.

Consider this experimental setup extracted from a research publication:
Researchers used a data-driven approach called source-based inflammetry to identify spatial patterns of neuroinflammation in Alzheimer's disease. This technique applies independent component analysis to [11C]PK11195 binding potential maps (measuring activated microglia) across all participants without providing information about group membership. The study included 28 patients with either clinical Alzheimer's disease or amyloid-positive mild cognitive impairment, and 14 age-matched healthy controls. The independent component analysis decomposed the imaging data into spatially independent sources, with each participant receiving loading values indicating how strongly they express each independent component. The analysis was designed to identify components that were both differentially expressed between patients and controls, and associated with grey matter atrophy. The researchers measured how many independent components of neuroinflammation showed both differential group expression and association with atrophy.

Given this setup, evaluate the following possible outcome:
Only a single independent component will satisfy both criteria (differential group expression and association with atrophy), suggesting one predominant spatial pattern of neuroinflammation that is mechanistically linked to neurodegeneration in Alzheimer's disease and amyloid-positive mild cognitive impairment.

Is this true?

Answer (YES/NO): YES